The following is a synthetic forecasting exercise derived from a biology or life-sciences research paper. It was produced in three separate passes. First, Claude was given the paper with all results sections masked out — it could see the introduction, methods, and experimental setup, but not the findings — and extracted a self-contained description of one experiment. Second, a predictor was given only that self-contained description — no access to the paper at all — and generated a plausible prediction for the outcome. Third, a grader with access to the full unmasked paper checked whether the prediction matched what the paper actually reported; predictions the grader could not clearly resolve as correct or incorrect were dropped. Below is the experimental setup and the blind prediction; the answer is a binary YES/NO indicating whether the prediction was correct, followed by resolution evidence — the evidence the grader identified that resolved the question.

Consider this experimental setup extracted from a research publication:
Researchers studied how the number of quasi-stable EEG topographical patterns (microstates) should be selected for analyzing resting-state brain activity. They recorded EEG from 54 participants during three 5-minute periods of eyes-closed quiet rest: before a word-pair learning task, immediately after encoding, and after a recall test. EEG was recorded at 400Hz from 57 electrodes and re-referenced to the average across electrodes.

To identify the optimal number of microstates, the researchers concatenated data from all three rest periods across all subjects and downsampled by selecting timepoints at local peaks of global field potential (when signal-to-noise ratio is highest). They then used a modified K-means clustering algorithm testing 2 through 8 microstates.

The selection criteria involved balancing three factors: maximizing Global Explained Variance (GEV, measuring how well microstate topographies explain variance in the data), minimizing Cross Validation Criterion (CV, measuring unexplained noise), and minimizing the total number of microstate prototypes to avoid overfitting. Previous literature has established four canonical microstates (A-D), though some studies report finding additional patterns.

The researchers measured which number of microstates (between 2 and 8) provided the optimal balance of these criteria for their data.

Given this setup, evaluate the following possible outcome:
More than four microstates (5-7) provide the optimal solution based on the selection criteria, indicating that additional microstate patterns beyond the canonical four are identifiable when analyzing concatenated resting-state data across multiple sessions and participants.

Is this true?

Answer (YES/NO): YES